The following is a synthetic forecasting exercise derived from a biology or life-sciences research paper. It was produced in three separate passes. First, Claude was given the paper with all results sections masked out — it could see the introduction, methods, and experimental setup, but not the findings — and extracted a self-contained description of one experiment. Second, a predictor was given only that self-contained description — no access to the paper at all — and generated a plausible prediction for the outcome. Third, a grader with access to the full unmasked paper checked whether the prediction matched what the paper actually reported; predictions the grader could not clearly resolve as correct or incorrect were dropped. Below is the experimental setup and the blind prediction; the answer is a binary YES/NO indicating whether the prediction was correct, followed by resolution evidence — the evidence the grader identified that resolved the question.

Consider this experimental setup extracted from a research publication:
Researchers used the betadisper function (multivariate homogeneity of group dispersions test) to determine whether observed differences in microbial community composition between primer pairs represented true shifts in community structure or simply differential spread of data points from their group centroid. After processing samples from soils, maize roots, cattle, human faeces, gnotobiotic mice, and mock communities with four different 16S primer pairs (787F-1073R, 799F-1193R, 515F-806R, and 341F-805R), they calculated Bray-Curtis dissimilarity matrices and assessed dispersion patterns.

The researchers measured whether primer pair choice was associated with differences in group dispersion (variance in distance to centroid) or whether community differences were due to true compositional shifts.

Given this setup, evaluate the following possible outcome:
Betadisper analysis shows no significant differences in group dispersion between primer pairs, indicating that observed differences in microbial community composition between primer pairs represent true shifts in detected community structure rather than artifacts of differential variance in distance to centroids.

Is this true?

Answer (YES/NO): YES